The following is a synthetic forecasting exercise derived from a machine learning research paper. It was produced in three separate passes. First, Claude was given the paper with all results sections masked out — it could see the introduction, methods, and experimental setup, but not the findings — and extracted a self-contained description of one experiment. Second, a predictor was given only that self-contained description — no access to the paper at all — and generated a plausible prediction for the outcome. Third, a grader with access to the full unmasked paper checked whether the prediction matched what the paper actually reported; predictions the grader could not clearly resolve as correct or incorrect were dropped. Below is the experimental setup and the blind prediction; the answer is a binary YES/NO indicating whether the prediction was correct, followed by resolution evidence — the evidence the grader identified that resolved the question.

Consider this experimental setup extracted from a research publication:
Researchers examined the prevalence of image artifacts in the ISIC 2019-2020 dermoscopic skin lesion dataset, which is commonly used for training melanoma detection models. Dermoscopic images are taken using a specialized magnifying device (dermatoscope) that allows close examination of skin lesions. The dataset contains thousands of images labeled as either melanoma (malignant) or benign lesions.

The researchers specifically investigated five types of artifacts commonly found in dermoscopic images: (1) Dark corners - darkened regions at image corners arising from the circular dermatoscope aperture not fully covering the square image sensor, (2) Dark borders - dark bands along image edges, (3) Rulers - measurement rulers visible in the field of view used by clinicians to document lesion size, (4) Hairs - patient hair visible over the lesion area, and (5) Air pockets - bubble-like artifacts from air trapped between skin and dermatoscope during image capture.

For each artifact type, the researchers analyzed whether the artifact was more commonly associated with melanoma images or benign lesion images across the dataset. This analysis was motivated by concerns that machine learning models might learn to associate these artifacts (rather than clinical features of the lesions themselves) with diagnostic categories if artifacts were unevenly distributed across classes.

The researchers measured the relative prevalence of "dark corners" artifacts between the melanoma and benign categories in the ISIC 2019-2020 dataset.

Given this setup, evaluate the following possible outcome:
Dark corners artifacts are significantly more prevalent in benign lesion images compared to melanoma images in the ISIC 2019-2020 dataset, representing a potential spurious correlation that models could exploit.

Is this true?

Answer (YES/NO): NO